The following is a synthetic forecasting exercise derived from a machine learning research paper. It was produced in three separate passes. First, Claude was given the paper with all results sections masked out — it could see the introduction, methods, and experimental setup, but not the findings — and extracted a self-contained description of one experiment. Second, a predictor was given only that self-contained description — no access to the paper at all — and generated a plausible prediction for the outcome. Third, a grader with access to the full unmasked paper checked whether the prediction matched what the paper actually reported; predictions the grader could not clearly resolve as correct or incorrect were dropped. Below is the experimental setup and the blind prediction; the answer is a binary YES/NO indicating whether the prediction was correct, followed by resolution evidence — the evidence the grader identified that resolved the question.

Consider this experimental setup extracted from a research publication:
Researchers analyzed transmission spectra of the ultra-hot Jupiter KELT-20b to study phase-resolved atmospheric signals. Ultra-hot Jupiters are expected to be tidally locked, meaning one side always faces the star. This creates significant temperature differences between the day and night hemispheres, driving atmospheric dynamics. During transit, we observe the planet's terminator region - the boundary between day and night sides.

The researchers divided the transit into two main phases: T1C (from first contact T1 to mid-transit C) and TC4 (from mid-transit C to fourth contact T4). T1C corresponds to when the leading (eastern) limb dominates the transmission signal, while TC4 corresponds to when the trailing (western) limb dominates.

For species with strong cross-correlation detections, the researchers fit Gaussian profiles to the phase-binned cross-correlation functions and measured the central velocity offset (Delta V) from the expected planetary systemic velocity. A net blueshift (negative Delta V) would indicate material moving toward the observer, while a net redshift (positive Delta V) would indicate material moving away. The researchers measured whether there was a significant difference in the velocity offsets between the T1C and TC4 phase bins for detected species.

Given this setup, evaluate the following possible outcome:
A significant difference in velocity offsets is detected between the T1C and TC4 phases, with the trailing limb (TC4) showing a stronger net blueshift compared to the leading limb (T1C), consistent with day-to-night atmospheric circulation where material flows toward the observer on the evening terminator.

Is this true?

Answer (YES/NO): YES